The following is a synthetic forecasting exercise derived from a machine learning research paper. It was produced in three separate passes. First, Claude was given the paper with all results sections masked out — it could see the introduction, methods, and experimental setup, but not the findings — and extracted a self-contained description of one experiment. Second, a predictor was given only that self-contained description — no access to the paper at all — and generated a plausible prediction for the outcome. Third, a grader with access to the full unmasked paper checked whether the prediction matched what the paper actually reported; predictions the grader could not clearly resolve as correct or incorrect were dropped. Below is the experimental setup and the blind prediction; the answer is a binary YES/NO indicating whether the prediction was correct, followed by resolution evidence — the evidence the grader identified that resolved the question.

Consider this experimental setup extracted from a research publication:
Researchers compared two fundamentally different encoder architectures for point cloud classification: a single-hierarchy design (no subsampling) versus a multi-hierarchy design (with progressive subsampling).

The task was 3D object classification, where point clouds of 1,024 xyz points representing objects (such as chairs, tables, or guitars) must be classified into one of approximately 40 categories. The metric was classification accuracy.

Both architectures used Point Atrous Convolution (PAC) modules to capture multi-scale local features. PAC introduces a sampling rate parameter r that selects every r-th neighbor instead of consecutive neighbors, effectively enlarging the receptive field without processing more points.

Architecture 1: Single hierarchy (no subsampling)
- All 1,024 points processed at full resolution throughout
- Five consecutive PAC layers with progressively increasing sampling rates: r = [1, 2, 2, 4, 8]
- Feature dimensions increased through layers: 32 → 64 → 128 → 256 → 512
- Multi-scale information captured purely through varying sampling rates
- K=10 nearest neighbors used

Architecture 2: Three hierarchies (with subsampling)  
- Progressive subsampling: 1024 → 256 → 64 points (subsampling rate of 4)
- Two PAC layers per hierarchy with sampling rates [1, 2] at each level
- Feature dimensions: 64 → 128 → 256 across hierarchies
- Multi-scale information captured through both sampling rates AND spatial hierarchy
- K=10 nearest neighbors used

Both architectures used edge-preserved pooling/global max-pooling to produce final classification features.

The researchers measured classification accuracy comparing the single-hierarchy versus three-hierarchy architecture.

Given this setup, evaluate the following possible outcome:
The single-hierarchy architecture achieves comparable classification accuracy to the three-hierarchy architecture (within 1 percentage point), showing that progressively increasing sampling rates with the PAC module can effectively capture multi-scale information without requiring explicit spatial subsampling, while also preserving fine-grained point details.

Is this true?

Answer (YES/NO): YES